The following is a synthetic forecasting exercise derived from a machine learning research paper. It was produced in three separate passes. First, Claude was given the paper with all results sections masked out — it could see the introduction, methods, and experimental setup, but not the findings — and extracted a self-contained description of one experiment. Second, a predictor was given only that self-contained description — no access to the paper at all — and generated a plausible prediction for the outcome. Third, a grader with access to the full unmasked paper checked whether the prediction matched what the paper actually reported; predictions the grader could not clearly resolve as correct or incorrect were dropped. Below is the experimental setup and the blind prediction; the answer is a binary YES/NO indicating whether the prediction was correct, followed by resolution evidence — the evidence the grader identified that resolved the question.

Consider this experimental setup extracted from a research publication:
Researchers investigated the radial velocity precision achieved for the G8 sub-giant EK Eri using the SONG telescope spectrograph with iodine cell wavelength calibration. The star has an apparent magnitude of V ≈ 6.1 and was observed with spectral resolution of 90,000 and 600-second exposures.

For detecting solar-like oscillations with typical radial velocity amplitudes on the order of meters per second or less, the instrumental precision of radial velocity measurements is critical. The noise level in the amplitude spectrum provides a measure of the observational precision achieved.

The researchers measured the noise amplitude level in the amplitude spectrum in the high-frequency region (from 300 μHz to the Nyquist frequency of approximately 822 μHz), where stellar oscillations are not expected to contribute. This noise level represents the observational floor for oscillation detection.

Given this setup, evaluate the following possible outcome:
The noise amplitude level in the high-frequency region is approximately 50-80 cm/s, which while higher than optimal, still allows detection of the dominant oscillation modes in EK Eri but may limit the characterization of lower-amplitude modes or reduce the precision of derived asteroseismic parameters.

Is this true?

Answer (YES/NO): NO